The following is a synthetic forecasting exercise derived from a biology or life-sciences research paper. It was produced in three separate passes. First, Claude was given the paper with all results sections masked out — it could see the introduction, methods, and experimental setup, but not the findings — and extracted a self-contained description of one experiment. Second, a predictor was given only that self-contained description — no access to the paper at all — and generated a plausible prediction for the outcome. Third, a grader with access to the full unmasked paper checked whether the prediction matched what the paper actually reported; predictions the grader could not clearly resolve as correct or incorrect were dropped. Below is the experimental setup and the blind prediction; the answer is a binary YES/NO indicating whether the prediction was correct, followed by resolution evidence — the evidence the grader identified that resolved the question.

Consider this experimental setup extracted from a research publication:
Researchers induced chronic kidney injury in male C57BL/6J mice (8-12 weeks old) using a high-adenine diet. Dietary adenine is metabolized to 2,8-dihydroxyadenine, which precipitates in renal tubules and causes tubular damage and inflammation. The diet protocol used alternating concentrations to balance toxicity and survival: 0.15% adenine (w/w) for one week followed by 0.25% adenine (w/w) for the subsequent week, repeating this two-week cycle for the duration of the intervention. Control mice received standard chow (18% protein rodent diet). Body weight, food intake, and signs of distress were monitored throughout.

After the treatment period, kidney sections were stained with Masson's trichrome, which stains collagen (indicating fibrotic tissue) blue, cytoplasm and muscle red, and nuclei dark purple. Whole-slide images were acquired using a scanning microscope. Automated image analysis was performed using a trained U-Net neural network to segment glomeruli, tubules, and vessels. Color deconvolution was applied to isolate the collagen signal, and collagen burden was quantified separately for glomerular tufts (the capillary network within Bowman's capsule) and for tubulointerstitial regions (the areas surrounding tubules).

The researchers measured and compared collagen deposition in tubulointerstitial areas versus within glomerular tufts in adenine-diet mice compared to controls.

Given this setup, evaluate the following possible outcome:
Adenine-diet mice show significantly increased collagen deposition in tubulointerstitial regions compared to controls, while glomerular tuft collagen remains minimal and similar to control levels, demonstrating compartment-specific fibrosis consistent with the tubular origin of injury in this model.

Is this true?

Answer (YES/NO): YES